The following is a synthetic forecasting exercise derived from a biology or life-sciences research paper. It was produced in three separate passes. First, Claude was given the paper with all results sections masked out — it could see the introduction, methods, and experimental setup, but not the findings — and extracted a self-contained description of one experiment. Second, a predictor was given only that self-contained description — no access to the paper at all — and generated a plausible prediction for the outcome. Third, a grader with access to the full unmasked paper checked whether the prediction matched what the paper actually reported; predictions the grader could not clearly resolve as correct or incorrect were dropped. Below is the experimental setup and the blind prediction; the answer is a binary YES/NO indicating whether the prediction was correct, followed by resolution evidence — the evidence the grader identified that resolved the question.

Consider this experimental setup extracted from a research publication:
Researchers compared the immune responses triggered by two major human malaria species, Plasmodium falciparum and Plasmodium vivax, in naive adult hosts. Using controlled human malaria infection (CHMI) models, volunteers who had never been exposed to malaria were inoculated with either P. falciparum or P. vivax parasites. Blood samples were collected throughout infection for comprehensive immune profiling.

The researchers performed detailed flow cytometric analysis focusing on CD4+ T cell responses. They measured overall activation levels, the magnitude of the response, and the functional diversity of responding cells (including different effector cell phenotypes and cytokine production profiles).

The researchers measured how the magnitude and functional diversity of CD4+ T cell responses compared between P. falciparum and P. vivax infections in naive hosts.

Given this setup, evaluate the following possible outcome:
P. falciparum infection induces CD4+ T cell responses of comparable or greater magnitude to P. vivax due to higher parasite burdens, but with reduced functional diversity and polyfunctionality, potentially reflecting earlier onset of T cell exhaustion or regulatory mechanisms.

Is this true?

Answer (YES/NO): NO